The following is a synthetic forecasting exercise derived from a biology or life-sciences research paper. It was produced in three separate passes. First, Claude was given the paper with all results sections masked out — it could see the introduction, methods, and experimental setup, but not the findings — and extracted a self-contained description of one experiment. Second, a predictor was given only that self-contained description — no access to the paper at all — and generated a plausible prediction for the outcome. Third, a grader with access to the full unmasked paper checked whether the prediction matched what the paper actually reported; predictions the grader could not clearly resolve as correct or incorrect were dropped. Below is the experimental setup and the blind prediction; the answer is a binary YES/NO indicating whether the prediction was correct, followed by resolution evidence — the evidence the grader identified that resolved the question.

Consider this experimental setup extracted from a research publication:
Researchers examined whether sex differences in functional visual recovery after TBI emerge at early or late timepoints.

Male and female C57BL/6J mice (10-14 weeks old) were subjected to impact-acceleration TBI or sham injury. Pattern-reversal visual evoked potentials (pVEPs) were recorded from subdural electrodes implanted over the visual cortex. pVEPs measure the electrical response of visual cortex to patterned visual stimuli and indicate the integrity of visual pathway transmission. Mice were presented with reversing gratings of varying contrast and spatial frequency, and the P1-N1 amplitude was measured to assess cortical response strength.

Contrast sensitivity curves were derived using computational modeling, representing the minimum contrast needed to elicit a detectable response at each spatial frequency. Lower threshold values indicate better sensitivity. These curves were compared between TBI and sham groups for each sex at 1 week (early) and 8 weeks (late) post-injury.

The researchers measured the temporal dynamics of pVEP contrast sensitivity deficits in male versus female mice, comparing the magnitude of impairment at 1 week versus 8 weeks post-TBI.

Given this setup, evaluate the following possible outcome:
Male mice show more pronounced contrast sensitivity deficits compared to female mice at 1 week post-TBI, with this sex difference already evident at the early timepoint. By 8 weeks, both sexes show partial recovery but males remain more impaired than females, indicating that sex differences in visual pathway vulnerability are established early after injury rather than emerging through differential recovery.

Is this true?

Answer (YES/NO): NO